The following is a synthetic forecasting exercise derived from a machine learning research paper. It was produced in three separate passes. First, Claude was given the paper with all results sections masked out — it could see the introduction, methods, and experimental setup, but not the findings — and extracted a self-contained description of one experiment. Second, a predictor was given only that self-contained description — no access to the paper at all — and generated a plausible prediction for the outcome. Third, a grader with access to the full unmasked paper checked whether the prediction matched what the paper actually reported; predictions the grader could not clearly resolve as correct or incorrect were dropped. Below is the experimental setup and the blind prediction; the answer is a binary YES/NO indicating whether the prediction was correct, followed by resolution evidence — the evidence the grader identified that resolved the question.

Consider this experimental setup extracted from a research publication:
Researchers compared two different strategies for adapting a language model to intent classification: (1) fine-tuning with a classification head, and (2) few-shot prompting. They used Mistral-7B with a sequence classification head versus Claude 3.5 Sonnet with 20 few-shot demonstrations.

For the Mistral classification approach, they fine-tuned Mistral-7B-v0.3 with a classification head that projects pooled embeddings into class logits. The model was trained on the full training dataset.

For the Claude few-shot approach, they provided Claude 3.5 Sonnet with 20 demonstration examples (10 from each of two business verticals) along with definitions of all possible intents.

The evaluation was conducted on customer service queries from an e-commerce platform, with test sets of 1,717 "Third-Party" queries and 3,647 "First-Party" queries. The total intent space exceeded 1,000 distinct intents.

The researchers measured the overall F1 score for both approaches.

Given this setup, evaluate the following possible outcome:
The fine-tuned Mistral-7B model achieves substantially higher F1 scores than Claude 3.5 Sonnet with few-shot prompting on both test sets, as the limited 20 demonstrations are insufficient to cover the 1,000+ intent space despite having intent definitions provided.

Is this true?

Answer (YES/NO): NO